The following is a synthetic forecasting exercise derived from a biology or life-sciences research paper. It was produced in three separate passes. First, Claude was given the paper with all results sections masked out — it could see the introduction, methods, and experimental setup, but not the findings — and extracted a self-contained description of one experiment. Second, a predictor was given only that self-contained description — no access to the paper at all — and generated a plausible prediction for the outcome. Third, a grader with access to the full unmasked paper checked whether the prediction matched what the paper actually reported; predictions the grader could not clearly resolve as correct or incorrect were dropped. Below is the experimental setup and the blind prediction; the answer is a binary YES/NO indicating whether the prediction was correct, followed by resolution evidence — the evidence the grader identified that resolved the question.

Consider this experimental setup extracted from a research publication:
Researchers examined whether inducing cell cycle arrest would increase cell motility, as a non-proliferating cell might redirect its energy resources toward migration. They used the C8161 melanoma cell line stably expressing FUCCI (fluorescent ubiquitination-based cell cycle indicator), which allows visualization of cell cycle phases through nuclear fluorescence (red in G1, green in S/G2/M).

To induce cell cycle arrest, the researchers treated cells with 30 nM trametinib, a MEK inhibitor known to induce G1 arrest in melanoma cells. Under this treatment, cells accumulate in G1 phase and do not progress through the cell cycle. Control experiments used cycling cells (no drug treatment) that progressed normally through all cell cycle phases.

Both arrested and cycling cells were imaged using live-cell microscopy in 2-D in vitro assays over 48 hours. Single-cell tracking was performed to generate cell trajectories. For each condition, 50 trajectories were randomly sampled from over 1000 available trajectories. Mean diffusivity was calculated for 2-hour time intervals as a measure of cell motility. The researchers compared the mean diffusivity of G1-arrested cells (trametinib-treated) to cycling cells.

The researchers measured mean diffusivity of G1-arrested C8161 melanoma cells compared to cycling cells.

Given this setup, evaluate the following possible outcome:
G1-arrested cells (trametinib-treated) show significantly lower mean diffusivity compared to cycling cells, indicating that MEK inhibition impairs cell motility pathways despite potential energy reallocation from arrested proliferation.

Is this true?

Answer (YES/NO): NO